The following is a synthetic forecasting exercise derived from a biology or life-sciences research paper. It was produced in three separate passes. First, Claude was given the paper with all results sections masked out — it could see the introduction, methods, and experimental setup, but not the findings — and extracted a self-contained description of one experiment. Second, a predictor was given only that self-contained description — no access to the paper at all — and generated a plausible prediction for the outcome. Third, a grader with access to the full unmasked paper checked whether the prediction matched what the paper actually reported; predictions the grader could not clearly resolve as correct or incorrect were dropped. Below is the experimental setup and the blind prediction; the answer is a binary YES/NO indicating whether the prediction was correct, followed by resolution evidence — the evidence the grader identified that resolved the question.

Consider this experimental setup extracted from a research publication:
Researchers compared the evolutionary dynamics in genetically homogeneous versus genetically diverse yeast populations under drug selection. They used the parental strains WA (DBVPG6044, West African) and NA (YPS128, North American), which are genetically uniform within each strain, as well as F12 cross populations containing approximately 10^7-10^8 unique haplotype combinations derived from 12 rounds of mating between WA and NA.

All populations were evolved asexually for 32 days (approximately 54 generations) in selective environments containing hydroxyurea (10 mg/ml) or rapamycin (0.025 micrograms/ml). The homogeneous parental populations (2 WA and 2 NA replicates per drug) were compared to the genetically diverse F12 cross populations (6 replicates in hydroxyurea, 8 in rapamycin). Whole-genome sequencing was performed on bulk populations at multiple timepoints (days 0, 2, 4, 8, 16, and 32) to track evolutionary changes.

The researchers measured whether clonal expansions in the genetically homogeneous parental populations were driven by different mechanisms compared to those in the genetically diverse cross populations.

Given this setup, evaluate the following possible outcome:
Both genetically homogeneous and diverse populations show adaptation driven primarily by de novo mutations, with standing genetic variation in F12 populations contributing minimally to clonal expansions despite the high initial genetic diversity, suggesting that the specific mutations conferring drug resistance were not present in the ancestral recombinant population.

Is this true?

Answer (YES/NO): NO